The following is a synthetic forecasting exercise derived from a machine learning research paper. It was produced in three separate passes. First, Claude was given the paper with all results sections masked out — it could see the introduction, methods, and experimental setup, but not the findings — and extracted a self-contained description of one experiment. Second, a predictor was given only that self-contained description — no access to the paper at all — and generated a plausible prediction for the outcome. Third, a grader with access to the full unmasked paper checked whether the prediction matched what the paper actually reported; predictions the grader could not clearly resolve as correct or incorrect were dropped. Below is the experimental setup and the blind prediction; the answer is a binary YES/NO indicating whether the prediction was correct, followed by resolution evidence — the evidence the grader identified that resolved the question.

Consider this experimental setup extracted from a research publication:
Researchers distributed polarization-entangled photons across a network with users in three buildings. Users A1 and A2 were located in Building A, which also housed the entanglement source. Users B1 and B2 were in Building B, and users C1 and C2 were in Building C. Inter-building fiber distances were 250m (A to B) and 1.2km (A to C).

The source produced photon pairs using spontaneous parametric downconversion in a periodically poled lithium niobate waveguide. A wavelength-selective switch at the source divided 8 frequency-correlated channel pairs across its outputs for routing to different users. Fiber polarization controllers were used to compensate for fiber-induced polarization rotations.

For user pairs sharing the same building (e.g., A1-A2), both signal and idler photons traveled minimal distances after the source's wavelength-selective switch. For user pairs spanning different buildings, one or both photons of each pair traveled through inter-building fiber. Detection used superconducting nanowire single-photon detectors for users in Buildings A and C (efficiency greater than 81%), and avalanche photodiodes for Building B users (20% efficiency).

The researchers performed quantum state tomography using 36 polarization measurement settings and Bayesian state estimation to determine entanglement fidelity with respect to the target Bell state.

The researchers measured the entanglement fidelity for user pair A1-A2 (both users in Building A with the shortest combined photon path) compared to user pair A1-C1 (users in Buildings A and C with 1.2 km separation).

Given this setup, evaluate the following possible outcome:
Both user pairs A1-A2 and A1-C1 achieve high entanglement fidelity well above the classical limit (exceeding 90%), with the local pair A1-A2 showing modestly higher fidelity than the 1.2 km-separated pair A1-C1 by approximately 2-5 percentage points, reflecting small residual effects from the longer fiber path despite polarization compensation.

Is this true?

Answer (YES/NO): NO